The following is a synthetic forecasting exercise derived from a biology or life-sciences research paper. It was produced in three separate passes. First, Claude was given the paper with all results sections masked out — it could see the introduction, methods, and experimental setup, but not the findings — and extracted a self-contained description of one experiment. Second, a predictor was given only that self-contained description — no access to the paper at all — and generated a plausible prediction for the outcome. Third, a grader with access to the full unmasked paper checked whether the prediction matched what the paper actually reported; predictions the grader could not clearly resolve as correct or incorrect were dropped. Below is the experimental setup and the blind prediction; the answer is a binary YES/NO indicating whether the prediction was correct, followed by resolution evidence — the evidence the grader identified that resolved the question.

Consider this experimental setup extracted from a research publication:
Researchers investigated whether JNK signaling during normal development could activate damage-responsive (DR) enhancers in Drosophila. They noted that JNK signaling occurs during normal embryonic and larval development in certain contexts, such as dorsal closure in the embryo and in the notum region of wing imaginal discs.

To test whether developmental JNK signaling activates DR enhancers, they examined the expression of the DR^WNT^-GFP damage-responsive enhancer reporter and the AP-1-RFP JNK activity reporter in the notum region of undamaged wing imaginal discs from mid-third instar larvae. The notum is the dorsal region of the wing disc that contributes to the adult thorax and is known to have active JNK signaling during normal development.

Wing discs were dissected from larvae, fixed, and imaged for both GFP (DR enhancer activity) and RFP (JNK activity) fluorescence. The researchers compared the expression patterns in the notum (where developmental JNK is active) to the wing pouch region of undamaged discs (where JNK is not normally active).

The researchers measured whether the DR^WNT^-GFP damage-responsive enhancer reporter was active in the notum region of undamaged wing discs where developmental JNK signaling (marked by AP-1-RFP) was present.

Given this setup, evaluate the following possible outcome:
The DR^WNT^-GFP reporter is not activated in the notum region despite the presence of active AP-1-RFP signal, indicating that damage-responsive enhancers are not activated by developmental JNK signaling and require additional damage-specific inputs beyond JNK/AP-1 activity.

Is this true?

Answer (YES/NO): YES